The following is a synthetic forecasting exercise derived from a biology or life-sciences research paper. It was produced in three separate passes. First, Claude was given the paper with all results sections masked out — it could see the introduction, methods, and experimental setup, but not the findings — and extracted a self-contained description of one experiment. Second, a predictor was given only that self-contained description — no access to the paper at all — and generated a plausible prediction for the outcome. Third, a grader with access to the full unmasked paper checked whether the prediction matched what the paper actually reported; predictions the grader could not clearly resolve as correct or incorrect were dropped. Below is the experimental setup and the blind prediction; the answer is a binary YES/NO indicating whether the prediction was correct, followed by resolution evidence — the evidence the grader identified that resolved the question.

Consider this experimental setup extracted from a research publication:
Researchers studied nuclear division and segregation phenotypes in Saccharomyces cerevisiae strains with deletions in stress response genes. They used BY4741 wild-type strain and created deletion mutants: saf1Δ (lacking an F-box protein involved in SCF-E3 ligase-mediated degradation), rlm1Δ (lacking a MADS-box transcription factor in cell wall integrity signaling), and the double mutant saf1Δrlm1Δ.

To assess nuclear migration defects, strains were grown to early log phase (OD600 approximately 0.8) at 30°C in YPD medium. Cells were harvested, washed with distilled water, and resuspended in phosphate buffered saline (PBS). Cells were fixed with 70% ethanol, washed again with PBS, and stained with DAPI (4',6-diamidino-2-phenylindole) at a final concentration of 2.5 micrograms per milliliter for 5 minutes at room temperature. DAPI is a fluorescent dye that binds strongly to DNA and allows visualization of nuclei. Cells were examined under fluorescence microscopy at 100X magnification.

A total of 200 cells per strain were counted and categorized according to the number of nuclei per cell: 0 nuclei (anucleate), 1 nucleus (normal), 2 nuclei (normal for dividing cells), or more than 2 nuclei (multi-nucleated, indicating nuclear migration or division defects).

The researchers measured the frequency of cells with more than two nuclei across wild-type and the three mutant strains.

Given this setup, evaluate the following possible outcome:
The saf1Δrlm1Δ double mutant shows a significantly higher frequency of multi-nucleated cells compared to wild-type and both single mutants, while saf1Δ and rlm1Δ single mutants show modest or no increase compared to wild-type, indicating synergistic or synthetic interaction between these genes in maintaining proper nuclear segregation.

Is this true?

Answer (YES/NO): NO